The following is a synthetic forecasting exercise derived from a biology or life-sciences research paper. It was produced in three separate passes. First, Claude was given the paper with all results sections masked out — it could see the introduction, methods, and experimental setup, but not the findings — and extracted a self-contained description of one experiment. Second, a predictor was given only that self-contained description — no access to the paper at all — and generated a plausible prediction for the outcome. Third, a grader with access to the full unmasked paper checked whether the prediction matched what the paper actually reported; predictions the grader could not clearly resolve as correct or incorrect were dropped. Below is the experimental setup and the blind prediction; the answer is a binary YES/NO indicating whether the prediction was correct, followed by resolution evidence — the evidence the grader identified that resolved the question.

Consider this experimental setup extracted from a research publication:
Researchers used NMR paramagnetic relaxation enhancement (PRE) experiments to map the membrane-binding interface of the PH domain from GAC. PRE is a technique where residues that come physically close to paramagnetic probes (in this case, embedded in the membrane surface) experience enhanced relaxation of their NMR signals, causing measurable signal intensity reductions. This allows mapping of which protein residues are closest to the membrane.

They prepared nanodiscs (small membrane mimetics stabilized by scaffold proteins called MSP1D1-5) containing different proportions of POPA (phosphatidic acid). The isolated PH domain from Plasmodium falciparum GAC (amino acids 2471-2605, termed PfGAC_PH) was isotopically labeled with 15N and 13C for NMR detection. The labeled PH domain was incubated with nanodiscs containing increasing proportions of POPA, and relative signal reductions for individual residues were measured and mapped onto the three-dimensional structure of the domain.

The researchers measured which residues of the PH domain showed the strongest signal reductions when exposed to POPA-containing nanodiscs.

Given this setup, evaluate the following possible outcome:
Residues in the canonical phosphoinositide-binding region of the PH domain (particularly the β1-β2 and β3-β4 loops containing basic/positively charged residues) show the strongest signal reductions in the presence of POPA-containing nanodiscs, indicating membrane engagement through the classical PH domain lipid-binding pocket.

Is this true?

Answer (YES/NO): NO